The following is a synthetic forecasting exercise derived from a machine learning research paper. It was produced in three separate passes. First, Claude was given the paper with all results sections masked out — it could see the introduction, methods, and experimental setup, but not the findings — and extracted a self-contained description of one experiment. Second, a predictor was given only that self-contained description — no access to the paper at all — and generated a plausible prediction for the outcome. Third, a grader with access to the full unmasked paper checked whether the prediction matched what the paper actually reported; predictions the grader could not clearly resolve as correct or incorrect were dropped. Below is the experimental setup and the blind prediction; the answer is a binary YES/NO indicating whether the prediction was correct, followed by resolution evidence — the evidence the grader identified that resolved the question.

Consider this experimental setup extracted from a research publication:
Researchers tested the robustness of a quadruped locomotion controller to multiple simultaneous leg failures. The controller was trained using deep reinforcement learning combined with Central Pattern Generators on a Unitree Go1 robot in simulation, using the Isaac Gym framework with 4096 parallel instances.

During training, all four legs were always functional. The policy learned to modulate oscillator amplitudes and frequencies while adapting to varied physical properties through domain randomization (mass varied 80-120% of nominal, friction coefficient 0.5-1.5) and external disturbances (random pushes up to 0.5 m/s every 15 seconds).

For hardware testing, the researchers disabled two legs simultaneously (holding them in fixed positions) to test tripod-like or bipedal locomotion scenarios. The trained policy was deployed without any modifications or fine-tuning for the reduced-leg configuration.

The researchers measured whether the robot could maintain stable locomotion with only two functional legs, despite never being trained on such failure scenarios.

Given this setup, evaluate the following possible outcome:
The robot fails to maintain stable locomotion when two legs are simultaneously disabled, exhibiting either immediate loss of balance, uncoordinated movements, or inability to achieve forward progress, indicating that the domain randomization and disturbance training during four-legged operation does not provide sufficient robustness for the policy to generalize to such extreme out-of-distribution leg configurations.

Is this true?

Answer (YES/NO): NO